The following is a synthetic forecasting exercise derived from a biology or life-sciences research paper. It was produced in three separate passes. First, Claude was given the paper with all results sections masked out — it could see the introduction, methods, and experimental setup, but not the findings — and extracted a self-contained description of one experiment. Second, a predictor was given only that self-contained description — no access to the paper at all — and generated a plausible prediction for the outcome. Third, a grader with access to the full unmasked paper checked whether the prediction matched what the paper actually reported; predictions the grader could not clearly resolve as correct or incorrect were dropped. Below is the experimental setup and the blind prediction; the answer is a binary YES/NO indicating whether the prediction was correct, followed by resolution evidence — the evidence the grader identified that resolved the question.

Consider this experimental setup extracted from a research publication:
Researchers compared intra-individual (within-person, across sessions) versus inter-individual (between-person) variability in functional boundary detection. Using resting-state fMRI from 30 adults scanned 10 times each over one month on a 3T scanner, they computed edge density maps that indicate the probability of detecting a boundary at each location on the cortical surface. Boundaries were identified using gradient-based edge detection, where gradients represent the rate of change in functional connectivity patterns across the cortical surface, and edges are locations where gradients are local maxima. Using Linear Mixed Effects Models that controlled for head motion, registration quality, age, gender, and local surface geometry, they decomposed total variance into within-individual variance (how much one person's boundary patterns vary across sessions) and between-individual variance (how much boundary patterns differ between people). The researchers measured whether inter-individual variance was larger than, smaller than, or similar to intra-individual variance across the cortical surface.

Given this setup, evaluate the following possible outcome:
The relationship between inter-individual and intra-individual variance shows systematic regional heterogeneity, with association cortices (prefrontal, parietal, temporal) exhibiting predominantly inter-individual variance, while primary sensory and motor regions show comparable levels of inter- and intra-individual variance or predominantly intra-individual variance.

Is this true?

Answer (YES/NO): YES